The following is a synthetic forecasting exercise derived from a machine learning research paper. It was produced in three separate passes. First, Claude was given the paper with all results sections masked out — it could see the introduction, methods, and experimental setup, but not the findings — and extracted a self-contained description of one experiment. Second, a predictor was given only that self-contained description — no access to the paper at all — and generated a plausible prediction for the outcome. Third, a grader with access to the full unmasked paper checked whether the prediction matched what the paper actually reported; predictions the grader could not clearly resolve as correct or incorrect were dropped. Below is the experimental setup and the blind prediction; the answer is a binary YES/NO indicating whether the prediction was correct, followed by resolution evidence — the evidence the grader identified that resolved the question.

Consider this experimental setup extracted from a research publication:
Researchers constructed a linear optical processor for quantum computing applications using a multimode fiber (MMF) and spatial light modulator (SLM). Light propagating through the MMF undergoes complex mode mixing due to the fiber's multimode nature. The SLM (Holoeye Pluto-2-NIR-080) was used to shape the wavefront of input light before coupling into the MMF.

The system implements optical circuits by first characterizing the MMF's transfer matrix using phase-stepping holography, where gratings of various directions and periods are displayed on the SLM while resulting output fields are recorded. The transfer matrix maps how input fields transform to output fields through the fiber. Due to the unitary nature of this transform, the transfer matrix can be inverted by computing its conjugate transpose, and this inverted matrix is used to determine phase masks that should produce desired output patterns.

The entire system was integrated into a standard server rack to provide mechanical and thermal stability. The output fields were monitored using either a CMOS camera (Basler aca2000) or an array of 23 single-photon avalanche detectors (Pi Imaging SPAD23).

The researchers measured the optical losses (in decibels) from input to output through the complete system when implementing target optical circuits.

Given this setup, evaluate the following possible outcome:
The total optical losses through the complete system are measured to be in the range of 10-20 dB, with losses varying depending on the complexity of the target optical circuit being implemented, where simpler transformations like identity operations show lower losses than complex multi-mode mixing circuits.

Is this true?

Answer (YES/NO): NO